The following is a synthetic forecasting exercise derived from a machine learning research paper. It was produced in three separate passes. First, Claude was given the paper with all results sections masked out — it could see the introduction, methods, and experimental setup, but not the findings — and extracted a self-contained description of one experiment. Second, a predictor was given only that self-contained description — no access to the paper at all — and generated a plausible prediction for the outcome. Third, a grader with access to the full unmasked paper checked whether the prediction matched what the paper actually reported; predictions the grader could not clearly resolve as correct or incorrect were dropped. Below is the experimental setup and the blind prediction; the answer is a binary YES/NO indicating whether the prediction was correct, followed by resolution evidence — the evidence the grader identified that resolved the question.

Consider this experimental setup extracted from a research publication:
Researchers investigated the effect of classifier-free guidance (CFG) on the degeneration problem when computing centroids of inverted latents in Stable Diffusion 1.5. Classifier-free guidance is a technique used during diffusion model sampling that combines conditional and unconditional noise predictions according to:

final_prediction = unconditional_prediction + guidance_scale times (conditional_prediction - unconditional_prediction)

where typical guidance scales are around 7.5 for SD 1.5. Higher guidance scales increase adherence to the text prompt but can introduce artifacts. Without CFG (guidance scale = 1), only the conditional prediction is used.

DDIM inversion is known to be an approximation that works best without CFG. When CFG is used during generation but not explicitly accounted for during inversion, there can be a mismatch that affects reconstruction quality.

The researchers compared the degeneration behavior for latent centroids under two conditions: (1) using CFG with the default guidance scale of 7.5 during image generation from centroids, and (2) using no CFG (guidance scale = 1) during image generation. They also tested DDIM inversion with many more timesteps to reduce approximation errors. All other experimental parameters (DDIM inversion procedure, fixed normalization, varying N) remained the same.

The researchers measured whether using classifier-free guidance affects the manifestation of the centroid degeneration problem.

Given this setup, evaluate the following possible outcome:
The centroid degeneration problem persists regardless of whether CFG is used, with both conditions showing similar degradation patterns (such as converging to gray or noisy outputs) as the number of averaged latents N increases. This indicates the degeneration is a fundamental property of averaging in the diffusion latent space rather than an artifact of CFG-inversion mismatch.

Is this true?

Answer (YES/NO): YES